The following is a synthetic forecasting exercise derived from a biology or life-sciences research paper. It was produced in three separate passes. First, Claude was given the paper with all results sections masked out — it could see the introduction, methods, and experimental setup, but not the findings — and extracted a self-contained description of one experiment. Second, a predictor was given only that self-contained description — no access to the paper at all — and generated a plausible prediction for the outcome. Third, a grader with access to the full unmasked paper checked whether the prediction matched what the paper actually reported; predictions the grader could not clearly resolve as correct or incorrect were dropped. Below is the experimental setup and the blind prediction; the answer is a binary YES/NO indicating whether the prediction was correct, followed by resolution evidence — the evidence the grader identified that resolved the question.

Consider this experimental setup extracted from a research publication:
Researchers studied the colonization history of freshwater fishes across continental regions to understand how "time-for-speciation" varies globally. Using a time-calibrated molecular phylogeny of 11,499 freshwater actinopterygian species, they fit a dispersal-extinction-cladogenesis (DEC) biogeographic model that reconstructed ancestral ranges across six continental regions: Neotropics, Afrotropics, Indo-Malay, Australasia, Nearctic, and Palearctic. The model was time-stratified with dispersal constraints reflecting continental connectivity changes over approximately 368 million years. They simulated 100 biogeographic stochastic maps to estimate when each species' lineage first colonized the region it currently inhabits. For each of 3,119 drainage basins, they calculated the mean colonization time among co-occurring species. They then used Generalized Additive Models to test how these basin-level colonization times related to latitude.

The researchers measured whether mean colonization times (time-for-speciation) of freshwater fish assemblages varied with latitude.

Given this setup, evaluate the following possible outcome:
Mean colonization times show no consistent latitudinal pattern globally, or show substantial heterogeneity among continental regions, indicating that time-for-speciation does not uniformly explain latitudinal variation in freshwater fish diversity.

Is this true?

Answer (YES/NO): NO